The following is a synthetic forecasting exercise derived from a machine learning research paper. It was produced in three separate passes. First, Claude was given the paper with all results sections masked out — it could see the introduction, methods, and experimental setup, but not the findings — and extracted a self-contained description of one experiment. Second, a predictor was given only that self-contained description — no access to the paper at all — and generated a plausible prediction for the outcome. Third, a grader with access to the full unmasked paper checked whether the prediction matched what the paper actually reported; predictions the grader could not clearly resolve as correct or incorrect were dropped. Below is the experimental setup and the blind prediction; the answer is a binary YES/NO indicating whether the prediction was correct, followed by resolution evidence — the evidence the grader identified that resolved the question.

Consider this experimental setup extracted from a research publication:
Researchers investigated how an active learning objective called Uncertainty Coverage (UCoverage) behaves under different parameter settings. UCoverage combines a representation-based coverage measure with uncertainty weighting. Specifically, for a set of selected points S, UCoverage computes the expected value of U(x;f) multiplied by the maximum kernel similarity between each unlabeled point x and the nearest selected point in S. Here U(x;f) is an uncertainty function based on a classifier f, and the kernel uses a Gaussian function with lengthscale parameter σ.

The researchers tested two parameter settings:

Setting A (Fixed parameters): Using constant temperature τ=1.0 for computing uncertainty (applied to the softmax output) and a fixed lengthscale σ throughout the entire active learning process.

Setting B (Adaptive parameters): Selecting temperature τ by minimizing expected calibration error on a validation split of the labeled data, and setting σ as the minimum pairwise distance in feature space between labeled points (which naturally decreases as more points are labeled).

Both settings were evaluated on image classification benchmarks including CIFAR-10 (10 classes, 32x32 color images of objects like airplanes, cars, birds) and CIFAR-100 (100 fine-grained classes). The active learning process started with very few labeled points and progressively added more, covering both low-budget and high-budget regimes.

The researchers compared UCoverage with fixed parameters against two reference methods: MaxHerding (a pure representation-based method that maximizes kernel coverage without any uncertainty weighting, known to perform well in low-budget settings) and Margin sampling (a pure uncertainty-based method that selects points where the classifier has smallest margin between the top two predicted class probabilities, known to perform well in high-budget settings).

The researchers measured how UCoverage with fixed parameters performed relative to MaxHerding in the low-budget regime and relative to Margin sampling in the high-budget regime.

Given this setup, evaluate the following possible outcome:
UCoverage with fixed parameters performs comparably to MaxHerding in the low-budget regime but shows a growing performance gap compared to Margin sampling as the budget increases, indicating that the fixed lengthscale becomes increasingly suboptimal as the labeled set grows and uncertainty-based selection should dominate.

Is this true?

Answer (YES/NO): NO